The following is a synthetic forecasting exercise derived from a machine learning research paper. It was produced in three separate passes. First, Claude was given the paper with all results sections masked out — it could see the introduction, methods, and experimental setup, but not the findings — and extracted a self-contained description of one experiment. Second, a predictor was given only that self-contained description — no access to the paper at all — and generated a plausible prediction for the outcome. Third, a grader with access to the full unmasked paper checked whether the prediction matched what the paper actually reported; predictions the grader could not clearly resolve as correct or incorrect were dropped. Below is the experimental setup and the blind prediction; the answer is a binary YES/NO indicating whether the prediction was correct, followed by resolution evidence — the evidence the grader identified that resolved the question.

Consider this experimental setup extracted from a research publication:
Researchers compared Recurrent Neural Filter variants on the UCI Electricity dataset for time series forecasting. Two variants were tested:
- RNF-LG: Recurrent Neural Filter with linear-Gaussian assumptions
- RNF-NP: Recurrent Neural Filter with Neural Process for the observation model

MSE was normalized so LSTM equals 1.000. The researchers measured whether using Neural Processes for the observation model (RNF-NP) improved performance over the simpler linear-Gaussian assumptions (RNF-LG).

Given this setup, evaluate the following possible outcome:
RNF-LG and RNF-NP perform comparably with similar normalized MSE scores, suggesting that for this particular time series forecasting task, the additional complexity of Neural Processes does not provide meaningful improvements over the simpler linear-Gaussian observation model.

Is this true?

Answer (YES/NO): NO